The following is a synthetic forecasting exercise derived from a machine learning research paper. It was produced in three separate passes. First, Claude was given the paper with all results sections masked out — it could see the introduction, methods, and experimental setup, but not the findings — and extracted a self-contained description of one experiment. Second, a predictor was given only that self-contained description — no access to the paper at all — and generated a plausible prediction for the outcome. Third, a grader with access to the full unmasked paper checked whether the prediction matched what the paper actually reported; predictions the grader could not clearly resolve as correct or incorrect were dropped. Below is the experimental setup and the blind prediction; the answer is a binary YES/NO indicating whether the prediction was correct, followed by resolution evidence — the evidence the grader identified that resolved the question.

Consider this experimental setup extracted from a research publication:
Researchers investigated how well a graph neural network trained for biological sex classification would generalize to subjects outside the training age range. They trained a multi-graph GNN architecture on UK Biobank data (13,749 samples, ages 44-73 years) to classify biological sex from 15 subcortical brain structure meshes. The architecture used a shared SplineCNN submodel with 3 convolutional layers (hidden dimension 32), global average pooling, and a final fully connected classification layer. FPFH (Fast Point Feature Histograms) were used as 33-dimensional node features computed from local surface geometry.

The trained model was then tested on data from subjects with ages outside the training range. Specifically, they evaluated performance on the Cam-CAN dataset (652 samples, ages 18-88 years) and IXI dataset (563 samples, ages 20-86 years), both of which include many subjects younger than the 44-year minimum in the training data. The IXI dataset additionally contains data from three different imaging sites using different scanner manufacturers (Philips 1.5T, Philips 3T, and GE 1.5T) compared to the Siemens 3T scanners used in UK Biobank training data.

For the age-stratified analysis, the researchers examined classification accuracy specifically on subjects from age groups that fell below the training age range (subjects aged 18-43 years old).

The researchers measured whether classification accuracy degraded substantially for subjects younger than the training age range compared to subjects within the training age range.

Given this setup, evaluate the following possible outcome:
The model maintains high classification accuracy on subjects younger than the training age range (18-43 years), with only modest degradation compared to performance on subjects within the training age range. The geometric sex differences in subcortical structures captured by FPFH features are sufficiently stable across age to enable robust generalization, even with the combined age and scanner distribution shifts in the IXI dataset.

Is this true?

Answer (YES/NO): YES